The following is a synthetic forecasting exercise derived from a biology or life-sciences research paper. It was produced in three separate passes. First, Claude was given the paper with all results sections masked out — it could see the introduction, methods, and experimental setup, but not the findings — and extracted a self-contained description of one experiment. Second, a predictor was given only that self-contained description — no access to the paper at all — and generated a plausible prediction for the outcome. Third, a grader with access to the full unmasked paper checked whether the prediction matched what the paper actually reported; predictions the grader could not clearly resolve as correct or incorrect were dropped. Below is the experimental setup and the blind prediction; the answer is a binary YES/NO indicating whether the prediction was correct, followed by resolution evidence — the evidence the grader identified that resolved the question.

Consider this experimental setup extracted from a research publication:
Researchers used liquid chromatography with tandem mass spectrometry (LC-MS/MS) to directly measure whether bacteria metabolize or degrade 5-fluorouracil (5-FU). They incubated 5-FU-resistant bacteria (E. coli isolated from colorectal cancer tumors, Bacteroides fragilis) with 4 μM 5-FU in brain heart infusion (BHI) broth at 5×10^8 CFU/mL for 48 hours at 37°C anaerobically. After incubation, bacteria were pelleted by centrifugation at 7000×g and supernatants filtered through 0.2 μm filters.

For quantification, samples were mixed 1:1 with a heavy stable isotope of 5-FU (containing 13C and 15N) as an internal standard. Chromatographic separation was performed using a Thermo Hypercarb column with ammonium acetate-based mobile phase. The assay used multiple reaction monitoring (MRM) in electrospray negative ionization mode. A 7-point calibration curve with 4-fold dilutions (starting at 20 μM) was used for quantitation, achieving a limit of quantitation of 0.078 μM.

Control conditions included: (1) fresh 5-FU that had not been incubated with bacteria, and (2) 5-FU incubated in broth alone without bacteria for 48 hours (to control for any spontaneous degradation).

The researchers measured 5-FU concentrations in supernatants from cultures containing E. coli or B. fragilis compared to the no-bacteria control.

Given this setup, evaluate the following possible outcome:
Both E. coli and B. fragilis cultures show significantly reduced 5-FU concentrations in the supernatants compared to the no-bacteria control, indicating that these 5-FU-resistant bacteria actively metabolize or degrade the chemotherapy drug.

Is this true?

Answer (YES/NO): NO